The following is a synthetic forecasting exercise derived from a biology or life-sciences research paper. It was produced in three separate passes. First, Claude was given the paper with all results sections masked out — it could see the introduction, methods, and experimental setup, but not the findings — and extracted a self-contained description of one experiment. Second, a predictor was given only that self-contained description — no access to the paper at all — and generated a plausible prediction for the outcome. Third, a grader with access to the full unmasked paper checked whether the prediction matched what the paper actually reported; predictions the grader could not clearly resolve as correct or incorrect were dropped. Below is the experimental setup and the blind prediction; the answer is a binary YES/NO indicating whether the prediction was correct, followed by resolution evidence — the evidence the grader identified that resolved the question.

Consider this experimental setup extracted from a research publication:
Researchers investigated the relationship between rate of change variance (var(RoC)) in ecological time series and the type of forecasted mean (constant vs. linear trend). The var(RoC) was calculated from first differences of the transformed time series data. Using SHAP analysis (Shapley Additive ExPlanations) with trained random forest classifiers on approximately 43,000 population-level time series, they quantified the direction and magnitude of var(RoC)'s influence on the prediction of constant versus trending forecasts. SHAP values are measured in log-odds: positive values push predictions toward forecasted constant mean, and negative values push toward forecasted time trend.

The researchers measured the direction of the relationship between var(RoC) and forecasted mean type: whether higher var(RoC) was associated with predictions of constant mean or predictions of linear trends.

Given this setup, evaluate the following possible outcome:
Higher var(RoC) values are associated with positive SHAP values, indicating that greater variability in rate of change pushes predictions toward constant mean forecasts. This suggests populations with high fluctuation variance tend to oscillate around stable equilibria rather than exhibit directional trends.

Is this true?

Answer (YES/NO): YES